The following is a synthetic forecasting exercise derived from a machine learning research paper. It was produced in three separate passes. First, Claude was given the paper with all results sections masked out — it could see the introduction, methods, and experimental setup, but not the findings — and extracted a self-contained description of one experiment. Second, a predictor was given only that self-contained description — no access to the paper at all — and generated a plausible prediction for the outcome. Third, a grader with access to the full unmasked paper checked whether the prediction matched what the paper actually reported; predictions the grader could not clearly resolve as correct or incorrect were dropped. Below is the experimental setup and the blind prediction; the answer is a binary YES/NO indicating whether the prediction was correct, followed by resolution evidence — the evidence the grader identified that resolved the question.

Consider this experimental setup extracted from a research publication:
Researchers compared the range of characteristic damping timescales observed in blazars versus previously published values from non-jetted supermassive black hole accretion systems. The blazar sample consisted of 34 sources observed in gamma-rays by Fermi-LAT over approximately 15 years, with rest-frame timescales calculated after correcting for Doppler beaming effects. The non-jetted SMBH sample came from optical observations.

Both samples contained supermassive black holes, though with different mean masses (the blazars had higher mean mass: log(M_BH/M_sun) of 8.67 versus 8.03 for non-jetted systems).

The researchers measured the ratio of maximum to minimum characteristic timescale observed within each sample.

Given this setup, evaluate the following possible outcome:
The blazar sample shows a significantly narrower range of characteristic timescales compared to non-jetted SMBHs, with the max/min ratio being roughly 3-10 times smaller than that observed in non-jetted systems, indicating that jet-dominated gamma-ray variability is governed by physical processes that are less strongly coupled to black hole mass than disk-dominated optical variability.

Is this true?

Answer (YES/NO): NO